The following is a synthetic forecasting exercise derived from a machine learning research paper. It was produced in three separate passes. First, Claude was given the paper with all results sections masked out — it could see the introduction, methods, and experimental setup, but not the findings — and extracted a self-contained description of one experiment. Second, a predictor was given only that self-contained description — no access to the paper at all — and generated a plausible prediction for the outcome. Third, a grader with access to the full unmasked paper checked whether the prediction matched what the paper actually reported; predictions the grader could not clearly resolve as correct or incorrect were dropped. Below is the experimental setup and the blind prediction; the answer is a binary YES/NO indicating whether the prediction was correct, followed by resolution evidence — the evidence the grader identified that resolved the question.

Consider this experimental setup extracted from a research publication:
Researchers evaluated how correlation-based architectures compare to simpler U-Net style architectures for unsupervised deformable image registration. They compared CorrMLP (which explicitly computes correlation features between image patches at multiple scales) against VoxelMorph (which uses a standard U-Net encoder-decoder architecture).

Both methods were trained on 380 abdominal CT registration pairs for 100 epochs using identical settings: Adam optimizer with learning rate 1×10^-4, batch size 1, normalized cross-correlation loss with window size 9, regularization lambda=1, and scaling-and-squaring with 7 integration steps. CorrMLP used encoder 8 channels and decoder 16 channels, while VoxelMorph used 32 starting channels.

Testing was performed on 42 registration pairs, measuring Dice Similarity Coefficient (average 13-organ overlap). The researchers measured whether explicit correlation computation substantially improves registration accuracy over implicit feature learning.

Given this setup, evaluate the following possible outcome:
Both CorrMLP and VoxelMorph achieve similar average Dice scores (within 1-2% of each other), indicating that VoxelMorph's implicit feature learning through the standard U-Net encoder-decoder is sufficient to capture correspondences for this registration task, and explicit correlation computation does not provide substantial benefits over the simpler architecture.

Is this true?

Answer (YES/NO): NO